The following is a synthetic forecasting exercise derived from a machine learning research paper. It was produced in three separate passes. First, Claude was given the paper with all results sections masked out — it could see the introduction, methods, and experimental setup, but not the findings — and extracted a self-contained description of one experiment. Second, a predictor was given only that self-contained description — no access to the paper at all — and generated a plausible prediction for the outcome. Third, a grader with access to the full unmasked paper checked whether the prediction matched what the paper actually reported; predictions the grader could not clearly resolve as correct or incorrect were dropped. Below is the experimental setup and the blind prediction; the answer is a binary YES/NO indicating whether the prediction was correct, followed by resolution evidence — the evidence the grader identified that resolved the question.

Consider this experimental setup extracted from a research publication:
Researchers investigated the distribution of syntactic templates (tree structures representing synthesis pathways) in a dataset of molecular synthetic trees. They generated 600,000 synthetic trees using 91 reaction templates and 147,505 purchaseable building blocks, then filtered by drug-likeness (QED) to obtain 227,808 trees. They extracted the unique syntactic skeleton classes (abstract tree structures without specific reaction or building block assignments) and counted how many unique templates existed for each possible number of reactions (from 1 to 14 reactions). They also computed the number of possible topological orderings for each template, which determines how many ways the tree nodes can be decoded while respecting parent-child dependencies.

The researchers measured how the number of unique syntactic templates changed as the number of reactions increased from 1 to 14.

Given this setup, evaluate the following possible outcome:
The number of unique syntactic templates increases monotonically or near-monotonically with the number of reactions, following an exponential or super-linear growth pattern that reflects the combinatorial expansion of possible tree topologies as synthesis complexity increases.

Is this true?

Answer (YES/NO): NO